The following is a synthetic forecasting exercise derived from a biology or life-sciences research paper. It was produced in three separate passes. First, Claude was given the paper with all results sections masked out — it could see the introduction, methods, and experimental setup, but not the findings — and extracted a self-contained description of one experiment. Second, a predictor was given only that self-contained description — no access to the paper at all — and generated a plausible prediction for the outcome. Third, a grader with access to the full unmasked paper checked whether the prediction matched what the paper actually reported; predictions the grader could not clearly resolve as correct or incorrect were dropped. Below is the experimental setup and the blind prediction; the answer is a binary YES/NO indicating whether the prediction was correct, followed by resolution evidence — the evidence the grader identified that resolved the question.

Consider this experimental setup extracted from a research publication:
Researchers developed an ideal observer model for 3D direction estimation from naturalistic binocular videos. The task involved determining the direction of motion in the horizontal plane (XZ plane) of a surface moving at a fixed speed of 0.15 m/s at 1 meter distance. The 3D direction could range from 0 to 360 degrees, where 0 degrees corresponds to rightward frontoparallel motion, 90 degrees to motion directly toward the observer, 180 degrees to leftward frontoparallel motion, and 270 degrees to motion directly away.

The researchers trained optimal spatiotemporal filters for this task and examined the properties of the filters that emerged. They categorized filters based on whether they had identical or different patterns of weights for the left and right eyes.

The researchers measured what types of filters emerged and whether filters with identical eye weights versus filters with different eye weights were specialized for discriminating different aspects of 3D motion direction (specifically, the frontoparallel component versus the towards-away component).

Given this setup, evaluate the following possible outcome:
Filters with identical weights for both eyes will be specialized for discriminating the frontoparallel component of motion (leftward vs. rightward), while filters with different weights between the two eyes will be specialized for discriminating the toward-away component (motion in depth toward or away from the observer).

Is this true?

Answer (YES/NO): YES